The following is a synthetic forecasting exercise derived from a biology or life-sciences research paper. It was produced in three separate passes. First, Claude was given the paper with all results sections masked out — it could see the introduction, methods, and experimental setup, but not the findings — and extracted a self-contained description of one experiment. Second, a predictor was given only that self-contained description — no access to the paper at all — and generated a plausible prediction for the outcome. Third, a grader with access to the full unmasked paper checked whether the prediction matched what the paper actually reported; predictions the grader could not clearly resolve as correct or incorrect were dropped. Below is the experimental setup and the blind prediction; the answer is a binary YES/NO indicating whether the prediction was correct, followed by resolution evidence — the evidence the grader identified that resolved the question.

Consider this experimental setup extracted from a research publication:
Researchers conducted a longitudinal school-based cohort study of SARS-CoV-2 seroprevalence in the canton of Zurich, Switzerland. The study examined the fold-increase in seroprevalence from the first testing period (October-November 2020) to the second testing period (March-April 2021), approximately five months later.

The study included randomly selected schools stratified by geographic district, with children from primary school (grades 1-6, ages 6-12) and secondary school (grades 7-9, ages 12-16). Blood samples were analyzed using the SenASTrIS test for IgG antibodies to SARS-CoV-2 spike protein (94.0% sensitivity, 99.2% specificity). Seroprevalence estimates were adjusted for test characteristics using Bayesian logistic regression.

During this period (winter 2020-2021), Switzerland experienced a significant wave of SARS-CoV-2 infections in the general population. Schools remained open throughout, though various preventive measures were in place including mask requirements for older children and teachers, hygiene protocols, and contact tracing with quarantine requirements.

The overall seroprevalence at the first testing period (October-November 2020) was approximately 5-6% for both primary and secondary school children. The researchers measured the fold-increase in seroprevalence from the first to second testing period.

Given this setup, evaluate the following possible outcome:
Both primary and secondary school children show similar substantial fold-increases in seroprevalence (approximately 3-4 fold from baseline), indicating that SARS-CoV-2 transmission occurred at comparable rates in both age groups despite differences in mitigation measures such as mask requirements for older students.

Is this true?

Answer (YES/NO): NO